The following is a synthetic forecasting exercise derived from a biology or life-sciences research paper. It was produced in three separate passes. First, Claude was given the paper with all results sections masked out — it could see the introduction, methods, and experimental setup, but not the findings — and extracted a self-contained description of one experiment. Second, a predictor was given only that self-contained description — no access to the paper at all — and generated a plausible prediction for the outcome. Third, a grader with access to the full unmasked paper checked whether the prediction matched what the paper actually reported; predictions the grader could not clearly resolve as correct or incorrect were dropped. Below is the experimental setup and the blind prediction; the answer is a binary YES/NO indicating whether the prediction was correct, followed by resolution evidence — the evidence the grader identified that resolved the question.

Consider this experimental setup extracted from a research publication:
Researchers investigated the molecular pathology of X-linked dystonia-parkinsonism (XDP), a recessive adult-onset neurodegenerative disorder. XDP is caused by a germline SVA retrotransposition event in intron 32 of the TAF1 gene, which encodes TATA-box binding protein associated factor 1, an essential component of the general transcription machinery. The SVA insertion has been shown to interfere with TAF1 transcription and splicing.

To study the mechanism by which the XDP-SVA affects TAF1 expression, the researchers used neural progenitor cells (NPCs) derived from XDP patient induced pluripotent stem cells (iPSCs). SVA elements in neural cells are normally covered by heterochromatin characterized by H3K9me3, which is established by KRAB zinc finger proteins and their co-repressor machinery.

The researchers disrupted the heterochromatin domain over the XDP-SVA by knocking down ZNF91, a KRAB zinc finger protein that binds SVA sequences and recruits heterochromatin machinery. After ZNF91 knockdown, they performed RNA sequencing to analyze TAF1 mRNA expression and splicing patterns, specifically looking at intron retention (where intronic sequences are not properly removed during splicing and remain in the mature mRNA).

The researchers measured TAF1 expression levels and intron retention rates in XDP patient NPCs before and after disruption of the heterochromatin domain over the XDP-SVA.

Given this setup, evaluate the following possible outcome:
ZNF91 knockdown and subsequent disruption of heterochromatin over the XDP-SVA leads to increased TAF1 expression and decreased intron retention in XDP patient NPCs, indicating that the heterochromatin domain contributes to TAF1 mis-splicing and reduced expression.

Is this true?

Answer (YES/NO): NO